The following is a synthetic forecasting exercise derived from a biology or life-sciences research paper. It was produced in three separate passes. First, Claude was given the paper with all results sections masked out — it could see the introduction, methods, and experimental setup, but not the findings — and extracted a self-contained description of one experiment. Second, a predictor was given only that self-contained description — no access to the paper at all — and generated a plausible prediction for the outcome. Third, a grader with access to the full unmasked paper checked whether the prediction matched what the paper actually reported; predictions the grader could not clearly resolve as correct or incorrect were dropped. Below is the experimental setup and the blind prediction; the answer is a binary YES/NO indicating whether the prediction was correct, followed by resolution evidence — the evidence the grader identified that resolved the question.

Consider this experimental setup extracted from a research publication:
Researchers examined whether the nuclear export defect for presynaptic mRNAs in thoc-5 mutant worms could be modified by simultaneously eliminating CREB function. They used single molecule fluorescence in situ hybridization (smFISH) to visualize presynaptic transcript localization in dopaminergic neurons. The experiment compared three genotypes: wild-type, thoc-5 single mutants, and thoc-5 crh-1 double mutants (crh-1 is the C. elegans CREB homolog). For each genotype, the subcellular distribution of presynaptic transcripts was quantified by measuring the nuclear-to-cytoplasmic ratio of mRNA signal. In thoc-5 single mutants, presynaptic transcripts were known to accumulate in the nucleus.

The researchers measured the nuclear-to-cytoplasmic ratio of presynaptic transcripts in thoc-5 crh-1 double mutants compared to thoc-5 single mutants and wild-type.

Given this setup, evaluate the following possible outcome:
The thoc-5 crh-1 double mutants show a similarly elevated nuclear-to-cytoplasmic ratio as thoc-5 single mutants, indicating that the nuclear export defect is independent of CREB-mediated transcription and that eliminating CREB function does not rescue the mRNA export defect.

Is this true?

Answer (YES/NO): NO